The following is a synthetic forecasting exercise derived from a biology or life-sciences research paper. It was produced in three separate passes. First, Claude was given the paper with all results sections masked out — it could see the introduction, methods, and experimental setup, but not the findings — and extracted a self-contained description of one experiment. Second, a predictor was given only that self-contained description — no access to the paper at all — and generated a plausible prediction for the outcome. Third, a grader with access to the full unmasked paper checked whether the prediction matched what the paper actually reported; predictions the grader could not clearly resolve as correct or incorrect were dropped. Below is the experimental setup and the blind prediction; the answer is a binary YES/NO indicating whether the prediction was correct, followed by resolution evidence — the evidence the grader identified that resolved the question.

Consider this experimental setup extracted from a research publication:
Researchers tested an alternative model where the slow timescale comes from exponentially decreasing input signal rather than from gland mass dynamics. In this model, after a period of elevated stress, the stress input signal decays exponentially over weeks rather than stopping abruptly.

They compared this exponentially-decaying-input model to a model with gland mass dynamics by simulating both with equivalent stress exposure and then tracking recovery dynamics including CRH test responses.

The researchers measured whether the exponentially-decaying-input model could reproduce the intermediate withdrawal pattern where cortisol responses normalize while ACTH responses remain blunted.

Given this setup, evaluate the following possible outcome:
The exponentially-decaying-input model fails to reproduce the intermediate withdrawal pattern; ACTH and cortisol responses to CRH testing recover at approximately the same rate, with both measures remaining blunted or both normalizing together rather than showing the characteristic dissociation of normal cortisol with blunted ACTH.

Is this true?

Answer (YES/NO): YES